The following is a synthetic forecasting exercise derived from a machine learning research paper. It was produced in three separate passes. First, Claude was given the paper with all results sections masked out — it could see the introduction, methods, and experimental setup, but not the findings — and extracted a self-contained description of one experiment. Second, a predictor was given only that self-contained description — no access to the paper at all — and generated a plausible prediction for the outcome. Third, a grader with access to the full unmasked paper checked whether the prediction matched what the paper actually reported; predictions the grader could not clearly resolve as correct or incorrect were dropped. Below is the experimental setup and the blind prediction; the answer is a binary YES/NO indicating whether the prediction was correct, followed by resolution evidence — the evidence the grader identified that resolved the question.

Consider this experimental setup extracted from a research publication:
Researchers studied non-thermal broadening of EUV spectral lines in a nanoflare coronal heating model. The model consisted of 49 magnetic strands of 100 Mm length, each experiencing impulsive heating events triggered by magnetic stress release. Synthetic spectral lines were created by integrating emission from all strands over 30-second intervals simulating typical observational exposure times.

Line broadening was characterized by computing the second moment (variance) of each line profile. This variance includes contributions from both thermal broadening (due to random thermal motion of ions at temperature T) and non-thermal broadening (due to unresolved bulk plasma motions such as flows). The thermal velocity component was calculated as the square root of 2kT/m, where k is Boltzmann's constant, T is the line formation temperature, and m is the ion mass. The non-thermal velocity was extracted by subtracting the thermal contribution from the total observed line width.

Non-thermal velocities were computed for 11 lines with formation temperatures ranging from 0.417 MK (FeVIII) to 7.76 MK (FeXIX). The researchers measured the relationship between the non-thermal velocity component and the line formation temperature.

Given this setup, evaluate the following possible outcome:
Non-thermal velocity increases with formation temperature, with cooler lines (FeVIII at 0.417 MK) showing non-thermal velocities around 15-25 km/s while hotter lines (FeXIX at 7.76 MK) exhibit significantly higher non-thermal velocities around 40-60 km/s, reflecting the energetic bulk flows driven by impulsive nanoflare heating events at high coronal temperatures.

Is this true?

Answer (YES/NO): NO